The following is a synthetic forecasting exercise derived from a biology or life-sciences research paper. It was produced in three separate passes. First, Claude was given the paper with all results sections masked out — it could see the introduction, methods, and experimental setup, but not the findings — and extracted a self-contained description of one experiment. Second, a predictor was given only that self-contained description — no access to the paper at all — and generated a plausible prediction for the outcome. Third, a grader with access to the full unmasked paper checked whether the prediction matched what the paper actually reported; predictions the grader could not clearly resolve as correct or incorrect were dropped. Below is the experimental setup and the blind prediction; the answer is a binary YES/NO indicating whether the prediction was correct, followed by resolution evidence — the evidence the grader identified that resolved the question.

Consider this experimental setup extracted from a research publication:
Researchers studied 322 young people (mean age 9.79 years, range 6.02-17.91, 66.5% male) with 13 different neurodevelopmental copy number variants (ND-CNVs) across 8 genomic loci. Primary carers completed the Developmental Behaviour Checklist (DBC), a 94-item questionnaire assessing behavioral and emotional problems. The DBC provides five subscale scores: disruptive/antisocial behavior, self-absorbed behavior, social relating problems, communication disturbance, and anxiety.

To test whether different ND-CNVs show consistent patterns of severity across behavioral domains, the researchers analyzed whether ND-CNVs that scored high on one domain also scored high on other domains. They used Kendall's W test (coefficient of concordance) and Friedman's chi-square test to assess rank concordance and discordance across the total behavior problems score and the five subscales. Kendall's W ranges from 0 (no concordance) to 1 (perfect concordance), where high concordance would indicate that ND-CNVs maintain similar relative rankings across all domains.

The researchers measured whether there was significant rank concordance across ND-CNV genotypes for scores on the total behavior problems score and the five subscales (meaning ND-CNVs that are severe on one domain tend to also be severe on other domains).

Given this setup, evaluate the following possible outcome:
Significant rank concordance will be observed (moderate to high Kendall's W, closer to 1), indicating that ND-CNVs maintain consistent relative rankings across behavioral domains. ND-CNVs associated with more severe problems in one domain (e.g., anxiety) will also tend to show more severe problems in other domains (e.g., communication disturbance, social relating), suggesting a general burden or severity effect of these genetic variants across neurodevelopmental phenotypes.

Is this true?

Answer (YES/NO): NO